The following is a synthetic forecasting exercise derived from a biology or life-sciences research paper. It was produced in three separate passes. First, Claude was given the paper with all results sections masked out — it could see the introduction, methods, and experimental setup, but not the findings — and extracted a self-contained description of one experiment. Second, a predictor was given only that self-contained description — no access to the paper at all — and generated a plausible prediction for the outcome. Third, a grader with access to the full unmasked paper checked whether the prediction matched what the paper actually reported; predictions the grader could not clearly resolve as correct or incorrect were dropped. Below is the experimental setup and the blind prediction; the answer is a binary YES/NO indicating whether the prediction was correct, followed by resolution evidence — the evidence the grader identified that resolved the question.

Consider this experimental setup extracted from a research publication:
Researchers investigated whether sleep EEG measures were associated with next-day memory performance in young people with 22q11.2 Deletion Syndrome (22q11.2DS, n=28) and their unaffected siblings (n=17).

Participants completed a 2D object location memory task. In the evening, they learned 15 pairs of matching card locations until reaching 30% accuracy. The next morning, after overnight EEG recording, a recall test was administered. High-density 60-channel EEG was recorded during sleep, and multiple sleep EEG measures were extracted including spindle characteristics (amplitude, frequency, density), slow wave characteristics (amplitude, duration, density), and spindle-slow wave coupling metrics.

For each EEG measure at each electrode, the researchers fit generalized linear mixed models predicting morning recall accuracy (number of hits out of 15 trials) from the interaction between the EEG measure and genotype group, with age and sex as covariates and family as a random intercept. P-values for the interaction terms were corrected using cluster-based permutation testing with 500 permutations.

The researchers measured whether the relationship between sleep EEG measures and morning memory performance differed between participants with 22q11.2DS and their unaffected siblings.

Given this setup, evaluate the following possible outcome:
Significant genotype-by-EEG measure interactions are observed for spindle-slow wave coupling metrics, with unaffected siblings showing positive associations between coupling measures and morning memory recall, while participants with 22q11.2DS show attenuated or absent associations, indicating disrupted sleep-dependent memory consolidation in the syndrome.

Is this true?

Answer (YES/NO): NO